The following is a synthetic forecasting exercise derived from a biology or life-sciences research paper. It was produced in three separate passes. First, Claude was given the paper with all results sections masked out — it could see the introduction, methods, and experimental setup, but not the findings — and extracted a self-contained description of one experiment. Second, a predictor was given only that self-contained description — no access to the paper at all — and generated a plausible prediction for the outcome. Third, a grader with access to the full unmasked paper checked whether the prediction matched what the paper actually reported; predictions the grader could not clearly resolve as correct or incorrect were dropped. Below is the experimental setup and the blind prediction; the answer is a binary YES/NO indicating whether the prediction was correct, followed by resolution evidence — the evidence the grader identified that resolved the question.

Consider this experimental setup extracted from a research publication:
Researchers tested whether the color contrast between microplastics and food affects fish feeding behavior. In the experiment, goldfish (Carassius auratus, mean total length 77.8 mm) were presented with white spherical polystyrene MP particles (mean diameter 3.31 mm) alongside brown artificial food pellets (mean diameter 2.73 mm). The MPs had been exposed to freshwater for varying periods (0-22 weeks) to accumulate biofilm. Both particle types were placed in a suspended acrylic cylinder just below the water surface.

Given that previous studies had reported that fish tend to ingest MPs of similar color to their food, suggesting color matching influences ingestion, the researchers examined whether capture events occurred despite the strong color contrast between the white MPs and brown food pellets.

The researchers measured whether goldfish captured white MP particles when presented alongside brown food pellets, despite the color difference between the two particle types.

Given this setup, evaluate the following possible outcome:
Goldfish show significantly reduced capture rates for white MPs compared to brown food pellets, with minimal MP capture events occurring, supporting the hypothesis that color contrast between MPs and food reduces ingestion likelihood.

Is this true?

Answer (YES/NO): NO